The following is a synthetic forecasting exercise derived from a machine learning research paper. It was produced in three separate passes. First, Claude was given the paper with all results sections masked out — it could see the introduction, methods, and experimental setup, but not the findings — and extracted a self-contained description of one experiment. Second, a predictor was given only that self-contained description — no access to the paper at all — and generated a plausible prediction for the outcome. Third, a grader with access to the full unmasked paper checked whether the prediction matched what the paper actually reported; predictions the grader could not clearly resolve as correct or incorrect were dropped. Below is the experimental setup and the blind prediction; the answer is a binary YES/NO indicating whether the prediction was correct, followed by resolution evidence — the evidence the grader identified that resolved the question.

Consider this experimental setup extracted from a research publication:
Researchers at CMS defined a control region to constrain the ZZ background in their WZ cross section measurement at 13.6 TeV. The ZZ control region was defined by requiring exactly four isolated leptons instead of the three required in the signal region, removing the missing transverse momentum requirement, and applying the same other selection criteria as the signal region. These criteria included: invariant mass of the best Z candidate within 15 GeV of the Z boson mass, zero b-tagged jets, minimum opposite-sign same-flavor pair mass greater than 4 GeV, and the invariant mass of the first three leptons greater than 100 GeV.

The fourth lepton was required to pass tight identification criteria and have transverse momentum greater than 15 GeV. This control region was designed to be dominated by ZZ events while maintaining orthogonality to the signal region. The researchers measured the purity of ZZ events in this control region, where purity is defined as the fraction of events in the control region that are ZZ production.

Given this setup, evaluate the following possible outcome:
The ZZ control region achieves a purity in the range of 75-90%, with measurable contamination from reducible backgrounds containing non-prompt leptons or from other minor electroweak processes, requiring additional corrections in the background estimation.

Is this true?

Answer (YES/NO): NO